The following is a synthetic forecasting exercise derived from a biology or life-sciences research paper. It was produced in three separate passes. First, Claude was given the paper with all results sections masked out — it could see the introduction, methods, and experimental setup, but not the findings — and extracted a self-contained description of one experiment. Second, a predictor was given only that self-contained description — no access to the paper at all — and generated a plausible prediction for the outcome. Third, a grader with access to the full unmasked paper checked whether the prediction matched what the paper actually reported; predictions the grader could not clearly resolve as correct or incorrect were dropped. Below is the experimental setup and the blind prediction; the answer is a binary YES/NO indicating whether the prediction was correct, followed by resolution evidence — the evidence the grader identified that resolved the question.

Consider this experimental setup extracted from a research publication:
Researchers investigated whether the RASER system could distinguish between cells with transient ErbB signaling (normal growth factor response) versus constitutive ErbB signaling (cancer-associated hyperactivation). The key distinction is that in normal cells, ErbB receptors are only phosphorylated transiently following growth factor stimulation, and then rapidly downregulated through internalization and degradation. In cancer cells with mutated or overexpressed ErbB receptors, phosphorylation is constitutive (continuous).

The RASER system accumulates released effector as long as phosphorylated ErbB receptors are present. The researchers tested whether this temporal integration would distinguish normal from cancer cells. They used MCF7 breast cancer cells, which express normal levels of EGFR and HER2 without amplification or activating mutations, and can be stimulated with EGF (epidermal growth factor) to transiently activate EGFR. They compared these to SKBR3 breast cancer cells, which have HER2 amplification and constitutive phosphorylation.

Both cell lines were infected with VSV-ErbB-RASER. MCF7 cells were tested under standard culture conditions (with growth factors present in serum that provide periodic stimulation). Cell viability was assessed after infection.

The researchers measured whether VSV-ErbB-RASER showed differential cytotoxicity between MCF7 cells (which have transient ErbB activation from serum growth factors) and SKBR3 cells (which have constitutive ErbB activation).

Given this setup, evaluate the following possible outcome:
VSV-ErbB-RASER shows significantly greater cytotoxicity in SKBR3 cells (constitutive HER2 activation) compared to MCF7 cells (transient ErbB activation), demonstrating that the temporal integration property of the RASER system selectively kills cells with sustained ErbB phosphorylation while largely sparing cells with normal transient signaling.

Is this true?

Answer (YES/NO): YES